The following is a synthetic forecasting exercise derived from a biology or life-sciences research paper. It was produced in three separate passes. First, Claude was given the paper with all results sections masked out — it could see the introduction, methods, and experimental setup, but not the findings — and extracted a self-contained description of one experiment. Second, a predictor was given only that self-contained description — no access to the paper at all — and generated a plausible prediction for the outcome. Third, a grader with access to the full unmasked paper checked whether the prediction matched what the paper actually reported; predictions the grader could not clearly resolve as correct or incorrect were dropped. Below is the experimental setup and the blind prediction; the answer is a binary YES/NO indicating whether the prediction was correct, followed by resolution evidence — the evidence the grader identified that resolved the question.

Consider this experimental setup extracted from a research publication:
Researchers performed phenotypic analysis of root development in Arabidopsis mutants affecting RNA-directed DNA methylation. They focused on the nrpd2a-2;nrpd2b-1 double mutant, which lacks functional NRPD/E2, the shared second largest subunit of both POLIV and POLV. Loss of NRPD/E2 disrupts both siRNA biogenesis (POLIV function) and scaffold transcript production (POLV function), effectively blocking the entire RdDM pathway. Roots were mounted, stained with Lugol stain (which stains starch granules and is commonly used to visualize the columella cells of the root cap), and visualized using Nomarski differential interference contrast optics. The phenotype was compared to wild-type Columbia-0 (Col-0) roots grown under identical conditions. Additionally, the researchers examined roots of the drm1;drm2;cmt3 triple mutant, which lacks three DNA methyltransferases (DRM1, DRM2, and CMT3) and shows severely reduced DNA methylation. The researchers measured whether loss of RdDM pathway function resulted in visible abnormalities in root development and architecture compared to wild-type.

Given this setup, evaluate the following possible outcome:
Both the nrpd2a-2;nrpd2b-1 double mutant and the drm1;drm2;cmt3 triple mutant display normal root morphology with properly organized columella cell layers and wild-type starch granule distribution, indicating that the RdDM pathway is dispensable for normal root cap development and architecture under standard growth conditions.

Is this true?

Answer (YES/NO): NO